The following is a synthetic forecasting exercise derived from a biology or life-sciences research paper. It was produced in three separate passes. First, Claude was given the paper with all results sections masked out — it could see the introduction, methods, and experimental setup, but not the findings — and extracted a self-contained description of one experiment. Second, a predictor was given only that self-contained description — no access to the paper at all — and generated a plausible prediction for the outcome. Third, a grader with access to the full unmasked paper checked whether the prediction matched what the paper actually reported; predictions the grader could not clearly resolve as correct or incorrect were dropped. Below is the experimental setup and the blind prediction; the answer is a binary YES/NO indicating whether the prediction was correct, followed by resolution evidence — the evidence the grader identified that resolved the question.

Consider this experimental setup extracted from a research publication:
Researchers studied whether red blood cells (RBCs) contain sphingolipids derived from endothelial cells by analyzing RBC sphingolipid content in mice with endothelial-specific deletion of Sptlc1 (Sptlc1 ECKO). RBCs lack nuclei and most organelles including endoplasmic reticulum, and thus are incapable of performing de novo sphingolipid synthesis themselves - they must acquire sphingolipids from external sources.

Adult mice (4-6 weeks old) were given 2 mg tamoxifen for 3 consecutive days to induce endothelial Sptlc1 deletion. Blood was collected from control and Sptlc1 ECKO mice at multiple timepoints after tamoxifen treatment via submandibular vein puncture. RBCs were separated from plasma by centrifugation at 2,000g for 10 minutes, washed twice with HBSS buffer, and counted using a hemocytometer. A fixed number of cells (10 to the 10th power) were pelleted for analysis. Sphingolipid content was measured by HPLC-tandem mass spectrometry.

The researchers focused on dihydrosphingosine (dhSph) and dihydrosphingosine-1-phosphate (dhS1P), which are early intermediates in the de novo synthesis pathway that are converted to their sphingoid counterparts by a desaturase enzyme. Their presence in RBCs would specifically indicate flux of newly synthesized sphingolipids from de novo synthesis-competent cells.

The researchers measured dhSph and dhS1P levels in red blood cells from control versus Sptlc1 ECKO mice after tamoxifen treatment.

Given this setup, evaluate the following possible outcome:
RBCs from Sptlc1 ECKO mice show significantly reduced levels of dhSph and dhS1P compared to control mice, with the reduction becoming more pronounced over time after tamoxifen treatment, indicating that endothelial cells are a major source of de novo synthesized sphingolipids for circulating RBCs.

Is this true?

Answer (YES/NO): NO